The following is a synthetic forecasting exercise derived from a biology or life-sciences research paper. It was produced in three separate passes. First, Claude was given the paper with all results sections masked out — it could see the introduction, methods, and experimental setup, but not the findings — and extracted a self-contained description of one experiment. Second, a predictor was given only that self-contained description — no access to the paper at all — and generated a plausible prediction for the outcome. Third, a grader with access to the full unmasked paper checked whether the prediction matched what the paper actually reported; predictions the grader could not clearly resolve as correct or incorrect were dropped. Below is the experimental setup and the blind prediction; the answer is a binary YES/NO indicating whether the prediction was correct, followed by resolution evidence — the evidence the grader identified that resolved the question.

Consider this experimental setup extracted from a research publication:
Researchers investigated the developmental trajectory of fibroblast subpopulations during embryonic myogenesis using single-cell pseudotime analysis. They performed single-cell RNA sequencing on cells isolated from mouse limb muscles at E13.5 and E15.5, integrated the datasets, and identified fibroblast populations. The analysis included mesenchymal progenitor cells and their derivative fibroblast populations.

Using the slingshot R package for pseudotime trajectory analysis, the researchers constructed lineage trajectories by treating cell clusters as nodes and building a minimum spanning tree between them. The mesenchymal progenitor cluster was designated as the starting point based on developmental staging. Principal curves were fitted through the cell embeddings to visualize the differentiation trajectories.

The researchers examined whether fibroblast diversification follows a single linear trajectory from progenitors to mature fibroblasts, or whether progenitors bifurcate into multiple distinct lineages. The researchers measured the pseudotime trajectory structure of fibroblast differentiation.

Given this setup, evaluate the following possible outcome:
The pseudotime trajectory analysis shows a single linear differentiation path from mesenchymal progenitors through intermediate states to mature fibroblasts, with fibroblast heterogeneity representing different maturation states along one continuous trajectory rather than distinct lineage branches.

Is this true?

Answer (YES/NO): NO